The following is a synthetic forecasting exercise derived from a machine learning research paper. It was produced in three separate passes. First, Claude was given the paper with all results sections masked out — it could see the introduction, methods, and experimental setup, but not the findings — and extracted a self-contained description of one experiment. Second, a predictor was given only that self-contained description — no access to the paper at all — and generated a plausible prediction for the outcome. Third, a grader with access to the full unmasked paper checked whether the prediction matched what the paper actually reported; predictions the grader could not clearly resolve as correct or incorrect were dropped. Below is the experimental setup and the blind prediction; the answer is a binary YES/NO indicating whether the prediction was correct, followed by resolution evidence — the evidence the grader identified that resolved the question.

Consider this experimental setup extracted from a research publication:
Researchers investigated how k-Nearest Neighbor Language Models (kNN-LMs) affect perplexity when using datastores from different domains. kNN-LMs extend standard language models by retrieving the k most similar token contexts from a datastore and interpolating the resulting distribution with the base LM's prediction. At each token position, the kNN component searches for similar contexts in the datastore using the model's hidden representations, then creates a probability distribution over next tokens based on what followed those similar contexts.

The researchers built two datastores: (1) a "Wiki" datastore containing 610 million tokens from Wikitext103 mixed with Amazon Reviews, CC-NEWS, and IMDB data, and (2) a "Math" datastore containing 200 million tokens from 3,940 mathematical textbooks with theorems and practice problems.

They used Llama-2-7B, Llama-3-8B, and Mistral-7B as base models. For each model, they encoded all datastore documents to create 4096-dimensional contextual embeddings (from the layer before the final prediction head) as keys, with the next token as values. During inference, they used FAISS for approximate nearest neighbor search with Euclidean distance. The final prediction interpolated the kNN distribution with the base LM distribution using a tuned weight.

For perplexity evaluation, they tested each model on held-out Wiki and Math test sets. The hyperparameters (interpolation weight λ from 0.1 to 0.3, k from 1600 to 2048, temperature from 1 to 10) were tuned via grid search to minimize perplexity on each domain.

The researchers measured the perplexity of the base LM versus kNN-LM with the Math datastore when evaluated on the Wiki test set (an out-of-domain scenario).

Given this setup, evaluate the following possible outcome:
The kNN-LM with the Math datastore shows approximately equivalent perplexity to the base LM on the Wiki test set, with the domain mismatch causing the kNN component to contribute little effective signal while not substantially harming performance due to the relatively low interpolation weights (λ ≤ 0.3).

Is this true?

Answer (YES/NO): NO